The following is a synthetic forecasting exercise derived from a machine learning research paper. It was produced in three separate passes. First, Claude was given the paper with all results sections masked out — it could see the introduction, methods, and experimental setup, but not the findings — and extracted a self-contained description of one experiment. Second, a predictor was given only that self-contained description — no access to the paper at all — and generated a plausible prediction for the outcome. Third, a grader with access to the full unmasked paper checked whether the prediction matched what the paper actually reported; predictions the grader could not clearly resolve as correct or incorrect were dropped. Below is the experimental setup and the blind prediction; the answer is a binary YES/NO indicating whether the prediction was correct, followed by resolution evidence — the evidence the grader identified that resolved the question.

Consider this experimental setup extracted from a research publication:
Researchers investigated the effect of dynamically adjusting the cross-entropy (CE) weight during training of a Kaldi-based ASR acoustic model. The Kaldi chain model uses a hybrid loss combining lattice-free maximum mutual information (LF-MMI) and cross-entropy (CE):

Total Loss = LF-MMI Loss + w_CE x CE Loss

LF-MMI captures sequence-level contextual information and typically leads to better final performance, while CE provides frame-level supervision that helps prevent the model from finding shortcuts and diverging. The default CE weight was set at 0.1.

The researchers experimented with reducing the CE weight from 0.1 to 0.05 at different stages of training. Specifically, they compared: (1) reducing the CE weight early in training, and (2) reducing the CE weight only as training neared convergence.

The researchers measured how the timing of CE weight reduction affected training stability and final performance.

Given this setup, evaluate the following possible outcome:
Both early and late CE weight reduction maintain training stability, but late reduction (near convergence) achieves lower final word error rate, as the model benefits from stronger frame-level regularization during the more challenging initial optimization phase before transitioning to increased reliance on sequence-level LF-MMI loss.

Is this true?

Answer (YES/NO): NO